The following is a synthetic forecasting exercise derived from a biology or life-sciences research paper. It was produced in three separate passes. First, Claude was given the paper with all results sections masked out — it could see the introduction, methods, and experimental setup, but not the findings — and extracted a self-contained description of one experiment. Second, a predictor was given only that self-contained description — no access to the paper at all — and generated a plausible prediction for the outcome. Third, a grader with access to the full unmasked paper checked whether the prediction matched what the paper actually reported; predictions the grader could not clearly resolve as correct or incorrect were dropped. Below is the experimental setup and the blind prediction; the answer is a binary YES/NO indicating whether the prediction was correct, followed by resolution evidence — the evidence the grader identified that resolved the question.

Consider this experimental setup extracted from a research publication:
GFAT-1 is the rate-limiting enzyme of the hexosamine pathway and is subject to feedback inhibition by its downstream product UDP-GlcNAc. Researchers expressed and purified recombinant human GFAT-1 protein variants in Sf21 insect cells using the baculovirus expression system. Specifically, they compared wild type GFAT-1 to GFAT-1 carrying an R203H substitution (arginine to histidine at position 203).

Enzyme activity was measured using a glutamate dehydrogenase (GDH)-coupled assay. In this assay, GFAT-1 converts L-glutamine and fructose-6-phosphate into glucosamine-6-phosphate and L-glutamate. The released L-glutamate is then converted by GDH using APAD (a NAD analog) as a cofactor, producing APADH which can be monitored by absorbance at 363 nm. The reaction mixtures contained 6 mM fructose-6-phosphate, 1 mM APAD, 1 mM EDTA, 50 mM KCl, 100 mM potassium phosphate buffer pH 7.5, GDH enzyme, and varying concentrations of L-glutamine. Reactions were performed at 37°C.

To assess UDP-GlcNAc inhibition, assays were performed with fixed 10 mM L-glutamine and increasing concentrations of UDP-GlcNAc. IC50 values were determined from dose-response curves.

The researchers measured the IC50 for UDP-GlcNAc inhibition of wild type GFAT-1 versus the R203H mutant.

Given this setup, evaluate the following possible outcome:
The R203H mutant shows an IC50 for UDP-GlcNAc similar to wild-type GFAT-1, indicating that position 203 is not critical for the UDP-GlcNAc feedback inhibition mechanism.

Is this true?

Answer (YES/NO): NO